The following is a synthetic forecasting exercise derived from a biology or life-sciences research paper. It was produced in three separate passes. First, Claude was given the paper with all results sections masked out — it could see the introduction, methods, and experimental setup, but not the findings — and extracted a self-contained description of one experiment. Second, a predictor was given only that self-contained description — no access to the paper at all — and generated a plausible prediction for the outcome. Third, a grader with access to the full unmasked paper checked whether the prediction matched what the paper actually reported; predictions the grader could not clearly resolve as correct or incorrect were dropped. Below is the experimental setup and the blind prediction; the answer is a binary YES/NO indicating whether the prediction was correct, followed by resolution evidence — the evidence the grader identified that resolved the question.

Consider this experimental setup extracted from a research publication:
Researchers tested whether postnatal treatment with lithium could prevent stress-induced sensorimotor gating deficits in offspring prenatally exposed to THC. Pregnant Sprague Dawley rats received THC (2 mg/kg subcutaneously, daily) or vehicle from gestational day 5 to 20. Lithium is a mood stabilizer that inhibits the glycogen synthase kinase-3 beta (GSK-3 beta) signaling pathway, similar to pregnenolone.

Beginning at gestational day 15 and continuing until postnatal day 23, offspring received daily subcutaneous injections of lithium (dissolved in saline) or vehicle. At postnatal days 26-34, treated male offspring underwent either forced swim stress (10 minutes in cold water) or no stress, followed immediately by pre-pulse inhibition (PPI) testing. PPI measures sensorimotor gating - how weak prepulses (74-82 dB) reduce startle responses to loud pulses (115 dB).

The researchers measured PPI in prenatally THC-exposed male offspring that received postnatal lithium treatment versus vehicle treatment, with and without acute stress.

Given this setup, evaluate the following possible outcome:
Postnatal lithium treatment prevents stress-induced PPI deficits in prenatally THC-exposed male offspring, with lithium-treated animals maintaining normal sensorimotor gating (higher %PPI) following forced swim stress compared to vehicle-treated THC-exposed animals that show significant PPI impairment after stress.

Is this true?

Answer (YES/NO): YES